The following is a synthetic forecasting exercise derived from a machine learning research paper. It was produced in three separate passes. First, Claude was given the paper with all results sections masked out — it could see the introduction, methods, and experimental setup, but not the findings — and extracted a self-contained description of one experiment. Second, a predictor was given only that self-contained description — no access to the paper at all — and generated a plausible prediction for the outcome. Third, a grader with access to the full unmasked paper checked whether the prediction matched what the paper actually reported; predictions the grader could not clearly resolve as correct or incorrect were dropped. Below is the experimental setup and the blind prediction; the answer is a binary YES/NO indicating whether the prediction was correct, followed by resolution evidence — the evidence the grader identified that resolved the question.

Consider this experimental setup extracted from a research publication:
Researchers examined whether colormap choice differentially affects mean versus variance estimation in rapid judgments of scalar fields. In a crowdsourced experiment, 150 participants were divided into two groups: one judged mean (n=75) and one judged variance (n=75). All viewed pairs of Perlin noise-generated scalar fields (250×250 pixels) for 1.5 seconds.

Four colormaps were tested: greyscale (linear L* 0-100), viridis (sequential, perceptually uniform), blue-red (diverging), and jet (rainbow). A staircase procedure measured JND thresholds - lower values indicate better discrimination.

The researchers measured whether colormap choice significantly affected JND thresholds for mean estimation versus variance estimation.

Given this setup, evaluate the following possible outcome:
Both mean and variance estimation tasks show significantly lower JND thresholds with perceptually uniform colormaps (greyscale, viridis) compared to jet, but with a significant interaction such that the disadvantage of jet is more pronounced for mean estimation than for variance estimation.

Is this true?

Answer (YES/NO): NO